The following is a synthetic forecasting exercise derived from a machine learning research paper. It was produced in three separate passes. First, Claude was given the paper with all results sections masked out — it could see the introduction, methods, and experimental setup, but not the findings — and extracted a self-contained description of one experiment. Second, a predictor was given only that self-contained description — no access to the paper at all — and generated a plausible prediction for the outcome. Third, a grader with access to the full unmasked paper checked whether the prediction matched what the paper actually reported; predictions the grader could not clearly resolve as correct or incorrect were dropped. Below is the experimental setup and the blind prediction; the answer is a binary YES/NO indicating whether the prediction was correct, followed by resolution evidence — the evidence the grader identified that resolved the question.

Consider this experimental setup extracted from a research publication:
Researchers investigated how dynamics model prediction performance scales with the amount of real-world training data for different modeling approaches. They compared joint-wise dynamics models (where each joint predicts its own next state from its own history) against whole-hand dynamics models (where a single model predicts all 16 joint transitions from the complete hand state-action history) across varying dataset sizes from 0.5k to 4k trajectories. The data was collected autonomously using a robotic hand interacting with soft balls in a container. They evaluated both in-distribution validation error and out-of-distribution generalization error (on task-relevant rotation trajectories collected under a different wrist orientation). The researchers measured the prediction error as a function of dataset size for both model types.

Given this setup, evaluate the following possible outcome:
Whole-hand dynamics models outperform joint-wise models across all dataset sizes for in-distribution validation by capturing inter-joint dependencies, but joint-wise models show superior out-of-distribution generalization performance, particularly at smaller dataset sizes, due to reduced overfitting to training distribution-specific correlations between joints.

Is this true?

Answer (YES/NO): NO